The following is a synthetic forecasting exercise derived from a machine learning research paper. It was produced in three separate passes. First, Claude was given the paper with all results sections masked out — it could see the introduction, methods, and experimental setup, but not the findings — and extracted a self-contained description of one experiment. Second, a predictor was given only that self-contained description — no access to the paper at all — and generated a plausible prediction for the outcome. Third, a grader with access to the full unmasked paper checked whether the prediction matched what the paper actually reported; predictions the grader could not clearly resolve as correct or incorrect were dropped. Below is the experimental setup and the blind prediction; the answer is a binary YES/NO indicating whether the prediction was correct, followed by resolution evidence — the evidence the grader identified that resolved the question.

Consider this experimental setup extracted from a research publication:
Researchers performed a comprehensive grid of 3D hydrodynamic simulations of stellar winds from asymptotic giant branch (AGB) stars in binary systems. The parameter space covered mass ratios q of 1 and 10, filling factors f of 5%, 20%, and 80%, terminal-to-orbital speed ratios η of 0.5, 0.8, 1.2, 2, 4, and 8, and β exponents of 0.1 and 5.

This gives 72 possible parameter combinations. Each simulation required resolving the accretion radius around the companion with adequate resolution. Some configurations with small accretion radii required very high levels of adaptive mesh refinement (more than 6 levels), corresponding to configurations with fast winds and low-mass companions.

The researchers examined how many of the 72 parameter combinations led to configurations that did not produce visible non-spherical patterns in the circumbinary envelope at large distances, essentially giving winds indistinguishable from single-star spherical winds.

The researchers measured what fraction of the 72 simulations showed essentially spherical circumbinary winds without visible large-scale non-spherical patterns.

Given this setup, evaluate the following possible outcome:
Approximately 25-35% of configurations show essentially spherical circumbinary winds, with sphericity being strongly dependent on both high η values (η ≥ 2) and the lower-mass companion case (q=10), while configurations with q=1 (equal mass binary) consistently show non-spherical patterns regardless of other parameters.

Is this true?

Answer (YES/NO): NO